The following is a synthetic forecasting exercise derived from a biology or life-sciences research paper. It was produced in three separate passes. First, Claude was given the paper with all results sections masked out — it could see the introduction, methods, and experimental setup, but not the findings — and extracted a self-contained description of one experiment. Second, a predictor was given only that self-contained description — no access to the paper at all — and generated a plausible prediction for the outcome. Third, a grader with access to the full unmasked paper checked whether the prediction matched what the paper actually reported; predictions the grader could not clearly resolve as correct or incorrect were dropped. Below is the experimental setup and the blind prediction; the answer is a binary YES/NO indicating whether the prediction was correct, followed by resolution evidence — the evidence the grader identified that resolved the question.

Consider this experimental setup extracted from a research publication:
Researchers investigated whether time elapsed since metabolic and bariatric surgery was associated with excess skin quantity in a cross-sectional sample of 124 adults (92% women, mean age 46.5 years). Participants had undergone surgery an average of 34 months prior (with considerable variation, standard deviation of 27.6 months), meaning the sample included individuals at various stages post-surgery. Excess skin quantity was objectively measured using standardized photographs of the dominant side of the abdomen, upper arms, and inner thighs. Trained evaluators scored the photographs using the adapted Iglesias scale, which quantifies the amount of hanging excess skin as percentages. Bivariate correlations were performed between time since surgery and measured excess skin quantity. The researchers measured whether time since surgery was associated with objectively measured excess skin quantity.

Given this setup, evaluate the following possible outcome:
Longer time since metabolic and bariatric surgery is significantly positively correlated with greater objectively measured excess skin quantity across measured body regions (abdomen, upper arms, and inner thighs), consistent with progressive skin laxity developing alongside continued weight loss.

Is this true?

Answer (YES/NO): NO